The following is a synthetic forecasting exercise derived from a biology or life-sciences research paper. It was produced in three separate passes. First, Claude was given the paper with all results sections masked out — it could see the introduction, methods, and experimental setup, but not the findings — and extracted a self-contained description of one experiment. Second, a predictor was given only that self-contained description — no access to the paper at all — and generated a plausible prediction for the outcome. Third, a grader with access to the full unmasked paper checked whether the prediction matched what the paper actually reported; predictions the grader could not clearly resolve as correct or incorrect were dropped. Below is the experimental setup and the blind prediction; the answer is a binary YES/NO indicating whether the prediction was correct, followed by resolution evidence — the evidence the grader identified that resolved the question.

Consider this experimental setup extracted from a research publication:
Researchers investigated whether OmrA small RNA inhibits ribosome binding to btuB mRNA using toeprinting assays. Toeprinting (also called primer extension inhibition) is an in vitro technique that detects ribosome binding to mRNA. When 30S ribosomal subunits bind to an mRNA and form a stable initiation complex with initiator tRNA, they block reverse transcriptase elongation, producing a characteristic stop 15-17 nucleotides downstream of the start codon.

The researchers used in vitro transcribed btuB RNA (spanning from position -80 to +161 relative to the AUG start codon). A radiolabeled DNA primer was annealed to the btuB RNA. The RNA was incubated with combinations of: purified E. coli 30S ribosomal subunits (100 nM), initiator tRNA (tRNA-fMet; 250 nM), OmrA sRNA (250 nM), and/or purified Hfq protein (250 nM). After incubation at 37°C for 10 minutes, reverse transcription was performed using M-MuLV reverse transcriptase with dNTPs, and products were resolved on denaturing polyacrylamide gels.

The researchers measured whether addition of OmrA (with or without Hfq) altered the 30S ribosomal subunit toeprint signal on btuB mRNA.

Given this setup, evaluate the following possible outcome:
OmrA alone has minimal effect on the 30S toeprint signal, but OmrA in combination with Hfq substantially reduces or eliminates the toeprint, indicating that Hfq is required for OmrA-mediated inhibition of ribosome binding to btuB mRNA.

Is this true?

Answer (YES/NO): NO